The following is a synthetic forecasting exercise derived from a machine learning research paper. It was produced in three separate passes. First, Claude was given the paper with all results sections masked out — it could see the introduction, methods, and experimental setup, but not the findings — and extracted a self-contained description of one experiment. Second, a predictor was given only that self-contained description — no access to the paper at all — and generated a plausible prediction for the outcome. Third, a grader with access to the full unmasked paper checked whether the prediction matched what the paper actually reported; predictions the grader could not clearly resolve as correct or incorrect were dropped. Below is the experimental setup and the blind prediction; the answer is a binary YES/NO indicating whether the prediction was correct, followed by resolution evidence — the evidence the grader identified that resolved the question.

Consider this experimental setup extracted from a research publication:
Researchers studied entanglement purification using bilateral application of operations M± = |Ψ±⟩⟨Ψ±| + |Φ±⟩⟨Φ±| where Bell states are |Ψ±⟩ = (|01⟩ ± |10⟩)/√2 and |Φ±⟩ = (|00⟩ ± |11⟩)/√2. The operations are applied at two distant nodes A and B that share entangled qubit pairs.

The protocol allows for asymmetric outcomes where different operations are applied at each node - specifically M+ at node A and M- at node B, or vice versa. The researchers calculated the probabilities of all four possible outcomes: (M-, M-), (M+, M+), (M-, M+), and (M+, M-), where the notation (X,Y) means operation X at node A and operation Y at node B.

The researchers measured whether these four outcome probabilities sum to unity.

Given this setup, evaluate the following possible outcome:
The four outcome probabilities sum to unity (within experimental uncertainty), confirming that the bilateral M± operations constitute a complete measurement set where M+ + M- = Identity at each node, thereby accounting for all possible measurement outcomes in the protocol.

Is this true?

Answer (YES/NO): YES